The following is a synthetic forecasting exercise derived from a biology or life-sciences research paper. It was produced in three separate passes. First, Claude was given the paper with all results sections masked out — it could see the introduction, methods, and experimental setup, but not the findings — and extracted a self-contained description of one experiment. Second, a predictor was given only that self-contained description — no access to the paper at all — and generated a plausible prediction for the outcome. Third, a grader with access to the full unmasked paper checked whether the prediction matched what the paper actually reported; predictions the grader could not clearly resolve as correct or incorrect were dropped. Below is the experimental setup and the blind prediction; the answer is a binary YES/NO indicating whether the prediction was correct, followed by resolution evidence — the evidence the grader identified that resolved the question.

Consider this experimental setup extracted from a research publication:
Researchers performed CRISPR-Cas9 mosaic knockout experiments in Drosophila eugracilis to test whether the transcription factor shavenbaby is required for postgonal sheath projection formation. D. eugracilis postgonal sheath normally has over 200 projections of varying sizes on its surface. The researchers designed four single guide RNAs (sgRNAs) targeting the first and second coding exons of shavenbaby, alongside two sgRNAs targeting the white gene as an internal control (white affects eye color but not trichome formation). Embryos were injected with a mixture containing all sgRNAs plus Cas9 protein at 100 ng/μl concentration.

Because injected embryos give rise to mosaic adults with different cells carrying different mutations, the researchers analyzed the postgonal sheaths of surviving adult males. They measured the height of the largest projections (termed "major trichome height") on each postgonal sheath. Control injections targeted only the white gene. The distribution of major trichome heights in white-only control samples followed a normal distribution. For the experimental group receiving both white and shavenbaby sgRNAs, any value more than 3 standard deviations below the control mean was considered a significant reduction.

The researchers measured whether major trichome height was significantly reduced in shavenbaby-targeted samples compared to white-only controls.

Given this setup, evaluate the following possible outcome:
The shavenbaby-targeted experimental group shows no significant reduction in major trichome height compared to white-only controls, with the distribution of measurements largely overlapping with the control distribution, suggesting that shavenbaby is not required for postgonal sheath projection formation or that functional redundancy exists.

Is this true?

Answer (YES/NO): NO